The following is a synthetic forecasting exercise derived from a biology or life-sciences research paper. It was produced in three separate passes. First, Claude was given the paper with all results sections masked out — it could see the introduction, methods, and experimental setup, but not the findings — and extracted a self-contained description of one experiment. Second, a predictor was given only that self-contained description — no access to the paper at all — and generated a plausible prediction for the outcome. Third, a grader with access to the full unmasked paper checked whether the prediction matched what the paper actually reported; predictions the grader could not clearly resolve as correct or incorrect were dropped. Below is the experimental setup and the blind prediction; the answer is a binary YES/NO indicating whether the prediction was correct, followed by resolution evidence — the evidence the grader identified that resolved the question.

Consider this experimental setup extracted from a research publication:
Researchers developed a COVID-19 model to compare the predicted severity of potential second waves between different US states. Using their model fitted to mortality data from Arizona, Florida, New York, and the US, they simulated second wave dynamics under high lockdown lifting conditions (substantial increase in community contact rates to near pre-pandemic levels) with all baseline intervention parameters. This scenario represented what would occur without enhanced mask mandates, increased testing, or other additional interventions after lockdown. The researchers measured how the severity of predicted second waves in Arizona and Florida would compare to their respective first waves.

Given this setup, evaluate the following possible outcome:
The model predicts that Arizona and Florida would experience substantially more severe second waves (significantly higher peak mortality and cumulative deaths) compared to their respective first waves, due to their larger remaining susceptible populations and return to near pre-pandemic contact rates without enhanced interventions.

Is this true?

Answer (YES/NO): YES